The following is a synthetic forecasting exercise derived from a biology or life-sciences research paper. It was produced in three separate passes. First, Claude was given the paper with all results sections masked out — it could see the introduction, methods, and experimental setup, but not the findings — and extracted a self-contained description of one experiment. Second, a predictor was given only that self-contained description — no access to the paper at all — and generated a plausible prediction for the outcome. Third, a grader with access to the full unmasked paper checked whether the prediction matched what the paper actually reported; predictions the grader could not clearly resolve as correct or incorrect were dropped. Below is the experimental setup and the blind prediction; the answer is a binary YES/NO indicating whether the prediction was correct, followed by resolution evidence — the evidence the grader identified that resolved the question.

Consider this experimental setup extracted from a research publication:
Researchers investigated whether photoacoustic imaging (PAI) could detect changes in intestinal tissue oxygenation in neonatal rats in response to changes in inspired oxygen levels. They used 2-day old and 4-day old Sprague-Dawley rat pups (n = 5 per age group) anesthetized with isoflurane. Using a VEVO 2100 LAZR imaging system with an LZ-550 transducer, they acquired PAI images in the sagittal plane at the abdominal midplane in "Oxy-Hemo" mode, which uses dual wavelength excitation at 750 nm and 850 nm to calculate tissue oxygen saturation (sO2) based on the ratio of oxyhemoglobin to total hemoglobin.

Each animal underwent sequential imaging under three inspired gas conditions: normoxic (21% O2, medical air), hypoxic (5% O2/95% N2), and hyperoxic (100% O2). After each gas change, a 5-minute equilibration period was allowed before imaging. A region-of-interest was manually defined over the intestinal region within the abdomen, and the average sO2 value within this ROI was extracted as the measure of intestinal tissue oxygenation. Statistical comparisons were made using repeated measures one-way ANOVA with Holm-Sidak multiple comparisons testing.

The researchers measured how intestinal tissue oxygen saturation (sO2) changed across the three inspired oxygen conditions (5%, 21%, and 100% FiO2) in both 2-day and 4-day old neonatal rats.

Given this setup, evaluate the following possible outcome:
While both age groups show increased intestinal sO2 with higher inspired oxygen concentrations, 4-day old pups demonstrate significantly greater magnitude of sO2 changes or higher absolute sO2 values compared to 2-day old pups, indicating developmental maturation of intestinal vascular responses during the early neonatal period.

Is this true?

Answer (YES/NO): NO